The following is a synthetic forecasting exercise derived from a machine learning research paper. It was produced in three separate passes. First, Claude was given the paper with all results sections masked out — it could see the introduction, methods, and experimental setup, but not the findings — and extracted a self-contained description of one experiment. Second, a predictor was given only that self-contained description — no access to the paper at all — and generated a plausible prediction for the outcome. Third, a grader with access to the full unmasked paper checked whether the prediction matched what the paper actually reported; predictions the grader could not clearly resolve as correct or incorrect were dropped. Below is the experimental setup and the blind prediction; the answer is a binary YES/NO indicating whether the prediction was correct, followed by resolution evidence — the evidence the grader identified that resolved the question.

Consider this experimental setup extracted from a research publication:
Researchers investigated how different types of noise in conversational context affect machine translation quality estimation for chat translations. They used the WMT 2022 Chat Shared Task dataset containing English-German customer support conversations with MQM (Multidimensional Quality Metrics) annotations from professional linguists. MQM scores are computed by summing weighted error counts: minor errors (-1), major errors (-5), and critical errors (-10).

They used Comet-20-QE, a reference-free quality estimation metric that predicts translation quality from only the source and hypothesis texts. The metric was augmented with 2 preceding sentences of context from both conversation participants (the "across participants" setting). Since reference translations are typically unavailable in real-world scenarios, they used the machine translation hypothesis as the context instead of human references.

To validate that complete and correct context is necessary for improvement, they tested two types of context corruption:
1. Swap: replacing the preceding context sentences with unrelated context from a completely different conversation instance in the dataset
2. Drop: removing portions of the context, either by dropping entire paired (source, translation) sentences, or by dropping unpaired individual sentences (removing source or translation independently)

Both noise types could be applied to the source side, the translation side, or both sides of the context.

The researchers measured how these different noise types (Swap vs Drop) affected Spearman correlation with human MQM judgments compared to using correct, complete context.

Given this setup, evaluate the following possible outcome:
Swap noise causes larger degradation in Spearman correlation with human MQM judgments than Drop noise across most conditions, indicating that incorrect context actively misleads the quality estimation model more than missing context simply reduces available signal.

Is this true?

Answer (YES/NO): YES